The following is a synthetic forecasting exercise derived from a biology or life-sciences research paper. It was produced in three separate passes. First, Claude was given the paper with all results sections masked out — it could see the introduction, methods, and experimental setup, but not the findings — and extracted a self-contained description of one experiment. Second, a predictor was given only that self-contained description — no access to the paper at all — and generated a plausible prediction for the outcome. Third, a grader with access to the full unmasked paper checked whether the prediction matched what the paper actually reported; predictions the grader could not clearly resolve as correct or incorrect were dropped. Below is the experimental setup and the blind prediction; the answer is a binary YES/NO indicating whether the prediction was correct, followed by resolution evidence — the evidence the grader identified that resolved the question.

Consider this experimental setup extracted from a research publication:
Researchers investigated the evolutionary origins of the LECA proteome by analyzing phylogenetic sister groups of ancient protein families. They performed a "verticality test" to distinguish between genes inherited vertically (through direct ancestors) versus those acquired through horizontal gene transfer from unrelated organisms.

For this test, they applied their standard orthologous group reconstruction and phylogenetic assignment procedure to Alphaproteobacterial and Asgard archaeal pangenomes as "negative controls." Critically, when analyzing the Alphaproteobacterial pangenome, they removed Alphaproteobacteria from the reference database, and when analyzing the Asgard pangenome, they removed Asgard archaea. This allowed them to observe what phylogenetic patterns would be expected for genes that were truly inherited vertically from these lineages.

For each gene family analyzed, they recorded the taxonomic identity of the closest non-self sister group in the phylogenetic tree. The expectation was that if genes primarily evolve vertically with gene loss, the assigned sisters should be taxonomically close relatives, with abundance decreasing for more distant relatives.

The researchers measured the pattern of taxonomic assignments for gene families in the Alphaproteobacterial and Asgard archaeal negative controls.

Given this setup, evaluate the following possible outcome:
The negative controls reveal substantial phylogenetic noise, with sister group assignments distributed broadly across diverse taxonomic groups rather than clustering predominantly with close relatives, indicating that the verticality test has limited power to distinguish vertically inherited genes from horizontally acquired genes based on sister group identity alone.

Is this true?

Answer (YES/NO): NO